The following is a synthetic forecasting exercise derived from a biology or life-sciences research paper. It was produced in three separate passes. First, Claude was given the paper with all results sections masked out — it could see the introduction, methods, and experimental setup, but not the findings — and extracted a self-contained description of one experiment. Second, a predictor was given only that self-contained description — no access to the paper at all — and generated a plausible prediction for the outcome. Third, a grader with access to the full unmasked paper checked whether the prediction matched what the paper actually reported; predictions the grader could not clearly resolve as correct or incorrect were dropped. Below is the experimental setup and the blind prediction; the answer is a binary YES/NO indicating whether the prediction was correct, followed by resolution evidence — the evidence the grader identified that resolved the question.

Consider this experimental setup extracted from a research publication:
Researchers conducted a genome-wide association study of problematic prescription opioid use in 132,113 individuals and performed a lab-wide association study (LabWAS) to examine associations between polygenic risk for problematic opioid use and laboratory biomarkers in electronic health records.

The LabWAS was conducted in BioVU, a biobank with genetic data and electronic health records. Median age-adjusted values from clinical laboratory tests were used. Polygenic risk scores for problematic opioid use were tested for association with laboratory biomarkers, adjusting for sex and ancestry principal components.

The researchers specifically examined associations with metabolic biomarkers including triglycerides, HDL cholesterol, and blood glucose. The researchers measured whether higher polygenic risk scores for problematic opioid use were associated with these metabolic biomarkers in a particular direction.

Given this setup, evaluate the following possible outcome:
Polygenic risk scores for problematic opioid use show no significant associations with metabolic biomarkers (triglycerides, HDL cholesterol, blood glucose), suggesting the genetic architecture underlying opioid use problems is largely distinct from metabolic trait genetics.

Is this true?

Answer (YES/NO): NO